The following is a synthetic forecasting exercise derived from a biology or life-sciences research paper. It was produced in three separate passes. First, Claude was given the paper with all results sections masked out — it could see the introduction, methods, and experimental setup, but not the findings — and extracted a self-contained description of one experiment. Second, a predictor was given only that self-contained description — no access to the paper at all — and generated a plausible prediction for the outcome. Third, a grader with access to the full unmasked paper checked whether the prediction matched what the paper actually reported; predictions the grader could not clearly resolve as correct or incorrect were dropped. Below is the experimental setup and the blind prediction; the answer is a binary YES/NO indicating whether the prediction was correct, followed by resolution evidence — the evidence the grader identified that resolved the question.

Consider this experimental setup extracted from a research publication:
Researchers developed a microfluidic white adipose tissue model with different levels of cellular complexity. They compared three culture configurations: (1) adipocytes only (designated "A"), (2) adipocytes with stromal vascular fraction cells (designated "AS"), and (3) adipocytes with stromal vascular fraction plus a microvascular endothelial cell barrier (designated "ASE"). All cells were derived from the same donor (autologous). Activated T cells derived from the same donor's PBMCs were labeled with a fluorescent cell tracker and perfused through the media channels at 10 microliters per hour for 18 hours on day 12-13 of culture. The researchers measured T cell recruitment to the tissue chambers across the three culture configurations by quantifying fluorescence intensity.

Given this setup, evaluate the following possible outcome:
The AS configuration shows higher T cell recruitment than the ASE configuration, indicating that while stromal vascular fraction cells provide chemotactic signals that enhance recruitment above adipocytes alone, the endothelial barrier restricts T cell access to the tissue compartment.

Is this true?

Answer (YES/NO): YES